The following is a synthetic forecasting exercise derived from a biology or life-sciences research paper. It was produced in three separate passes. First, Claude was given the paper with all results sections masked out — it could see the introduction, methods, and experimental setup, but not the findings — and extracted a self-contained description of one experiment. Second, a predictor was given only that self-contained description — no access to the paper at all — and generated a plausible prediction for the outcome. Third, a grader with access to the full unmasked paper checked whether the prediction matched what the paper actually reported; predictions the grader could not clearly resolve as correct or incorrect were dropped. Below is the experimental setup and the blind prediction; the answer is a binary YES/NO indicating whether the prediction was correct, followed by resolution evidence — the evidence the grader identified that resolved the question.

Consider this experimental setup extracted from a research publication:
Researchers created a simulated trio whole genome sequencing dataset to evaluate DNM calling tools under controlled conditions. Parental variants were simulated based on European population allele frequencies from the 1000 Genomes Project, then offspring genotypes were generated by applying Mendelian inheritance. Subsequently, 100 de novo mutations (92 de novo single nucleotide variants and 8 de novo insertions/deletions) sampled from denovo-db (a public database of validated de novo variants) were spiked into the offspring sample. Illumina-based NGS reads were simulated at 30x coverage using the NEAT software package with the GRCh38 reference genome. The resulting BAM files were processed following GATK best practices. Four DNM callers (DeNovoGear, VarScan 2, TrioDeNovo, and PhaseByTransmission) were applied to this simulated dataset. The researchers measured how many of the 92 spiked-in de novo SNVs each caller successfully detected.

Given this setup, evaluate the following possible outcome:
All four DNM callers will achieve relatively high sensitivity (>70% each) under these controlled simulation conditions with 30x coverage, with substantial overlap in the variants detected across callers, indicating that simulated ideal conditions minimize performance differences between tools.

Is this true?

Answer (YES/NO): NO